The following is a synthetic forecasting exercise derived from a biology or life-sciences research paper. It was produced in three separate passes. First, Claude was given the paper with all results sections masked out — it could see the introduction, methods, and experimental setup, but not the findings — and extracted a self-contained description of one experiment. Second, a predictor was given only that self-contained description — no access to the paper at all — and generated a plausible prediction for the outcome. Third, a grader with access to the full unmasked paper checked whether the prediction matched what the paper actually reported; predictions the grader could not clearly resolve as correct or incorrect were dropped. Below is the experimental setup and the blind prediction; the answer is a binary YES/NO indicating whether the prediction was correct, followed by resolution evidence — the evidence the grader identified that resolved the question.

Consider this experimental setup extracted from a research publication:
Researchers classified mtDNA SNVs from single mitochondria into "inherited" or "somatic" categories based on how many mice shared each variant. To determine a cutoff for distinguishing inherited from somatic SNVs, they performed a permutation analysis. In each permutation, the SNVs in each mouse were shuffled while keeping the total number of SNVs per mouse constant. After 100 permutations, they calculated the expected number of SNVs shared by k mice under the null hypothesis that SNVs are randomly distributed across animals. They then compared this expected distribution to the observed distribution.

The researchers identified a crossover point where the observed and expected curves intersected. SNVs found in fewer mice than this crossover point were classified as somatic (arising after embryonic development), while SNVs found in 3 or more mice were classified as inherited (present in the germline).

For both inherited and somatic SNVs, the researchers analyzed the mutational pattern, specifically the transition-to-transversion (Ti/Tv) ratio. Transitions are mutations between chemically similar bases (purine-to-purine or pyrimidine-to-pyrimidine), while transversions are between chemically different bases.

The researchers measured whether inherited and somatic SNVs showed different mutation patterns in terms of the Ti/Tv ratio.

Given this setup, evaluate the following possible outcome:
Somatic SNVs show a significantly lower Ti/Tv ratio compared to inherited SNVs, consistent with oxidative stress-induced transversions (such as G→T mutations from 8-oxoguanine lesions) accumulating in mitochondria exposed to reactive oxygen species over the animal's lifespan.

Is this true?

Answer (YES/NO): NO